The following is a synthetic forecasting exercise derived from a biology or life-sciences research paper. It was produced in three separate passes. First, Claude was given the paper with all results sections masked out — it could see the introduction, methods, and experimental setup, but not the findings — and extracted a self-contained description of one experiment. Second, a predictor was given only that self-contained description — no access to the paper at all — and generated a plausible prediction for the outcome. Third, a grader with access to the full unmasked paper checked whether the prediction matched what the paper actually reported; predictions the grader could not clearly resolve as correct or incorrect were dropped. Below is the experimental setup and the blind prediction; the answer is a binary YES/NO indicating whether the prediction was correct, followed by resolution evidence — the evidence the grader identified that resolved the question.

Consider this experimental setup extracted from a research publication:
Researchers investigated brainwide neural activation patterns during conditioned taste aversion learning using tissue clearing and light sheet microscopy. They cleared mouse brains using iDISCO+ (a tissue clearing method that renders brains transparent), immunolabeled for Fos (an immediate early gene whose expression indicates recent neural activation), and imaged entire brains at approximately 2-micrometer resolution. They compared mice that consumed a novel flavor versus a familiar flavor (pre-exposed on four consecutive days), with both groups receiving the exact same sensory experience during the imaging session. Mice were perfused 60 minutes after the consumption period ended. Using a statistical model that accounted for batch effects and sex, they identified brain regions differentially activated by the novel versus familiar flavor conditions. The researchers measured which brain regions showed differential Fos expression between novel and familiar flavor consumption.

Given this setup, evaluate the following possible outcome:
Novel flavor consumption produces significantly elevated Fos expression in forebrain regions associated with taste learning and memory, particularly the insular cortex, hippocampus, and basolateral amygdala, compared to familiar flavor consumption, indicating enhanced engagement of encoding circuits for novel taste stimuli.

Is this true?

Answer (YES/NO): NO